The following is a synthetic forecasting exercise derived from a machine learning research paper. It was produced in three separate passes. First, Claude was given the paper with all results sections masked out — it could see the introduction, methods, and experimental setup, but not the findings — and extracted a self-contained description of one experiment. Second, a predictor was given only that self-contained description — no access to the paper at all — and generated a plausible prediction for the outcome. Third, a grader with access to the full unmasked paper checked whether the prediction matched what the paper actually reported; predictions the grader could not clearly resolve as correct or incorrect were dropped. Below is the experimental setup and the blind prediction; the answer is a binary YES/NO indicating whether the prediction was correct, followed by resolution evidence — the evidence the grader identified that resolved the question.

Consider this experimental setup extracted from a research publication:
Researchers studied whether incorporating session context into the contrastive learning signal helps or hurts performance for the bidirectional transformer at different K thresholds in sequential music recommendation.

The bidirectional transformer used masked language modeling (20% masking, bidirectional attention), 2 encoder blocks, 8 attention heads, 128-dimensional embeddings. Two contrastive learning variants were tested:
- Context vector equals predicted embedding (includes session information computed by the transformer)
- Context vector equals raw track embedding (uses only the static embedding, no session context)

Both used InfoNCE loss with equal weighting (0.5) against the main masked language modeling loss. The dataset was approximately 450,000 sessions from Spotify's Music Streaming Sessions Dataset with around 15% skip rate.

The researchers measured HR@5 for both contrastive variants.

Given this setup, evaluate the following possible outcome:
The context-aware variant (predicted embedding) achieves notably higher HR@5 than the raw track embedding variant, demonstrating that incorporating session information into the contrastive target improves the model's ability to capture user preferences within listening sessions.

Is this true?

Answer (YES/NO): NO